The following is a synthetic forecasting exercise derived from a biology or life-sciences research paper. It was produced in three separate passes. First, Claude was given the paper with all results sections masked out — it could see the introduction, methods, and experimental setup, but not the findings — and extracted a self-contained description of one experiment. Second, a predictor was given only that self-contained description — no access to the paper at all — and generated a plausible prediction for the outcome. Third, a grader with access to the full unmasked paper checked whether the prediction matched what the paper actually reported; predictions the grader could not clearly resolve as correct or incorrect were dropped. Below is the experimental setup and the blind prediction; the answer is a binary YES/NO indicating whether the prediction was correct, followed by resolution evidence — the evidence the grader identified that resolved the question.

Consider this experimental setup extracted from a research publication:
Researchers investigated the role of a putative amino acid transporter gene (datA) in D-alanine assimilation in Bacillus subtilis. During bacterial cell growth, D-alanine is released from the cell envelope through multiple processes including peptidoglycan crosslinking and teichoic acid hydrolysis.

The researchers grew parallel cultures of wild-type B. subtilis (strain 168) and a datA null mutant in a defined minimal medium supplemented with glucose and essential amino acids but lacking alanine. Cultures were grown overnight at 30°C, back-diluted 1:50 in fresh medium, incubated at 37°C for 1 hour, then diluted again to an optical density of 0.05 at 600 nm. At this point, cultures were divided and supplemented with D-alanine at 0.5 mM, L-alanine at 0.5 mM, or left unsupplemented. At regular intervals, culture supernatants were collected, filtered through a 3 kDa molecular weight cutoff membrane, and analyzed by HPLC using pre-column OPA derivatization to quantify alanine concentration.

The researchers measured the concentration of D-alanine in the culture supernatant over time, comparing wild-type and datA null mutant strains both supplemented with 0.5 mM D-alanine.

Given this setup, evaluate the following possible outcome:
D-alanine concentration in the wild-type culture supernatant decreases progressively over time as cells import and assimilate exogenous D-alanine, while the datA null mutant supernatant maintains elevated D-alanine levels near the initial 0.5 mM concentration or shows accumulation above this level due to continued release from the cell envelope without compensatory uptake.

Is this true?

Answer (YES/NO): YES